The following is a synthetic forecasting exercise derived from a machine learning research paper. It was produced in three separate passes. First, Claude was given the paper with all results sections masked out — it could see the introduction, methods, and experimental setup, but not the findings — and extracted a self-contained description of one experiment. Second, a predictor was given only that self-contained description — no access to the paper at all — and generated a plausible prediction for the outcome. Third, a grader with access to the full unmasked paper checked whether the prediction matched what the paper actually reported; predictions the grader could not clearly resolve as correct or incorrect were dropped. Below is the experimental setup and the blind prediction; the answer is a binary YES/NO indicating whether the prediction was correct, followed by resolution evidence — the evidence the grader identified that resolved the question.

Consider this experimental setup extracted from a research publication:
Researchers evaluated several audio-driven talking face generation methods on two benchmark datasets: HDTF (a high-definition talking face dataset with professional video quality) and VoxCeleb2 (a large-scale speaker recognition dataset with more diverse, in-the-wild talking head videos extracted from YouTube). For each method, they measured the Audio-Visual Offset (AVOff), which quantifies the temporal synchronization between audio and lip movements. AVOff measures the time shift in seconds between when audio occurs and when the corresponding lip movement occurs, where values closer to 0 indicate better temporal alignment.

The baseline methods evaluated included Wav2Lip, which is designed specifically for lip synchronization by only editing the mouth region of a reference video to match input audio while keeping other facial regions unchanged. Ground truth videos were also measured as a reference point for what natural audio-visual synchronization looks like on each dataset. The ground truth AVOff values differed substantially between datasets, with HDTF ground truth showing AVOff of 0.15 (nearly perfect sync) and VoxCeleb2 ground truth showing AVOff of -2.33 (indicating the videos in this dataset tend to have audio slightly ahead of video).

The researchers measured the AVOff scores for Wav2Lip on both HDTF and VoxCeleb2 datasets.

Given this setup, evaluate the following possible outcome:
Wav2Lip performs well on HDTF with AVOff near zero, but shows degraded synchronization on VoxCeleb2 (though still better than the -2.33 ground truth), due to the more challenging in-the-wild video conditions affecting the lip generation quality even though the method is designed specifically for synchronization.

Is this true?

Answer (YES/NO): NO